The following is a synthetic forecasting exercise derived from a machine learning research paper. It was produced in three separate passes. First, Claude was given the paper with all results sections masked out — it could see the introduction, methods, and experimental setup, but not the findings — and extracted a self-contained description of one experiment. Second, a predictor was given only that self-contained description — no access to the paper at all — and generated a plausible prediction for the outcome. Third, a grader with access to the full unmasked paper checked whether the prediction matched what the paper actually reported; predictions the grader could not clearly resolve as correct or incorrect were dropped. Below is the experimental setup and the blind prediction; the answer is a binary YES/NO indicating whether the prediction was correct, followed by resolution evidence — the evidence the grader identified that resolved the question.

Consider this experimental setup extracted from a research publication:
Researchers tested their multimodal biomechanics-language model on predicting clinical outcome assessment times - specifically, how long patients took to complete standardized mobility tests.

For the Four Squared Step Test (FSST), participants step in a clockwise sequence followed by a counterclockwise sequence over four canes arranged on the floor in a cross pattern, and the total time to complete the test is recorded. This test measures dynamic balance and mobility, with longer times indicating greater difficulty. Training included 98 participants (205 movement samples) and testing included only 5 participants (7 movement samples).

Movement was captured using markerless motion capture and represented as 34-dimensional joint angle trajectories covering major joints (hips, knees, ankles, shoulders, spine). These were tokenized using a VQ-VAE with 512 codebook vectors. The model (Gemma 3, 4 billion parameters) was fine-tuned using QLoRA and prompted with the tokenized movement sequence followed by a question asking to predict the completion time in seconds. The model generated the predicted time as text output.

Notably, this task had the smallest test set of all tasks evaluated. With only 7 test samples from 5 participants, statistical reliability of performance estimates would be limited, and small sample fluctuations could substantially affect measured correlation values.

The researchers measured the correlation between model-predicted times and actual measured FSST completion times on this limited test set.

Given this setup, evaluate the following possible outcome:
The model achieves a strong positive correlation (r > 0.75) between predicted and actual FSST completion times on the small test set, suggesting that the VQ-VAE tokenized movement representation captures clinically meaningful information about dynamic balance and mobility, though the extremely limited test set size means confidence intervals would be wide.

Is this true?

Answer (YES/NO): YES